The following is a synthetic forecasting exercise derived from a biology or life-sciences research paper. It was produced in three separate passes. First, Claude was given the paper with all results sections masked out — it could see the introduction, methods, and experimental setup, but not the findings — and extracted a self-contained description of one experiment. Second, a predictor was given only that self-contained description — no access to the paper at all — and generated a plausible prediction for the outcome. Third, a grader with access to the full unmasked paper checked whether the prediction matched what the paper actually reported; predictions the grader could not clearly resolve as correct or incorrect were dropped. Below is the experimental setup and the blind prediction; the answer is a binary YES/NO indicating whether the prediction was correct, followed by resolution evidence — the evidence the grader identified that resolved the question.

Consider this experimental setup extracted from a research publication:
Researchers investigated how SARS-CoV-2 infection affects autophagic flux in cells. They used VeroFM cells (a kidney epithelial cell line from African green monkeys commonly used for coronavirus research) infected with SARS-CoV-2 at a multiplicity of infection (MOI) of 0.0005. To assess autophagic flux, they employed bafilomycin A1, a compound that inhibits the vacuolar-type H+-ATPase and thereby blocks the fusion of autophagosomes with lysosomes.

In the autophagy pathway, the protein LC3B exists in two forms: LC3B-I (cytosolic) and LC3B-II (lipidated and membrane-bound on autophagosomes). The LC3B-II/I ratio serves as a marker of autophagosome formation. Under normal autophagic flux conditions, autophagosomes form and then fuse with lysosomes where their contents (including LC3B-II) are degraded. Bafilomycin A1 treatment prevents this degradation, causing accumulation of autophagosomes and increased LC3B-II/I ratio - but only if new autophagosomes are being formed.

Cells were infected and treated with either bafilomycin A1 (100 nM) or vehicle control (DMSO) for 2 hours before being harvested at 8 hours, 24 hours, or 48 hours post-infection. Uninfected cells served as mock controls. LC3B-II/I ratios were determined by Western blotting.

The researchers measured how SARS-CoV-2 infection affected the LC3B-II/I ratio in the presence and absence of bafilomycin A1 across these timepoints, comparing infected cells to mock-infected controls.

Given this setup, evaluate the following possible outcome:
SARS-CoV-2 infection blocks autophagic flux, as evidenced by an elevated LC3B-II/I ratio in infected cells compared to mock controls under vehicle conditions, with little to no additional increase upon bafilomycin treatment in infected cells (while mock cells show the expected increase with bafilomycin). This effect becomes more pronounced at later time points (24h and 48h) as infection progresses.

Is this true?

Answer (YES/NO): YES